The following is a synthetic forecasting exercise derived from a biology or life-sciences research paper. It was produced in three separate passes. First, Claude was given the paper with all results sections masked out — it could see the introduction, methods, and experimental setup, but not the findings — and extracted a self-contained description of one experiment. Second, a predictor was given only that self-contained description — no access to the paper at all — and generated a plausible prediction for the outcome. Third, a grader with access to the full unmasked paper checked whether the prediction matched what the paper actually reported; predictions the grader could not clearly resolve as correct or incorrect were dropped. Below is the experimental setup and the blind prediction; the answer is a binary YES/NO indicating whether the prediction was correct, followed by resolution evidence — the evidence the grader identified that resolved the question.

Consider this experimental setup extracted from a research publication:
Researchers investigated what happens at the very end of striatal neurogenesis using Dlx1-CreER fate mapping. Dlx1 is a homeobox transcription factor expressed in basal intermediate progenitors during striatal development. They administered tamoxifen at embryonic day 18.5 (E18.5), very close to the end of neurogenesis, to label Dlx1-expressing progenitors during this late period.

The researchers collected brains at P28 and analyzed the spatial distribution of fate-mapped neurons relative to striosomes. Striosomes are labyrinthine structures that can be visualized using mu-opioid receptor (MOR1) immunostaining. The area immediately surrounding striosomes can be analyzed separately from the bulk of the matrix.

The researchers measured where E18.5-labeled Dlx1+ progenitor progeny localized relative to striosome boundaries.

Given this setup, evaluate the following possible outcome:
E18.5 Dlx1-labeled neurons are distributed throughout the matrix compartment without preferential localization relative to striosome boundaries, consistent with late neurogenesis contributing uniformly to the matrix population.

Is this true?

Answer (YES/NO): NO